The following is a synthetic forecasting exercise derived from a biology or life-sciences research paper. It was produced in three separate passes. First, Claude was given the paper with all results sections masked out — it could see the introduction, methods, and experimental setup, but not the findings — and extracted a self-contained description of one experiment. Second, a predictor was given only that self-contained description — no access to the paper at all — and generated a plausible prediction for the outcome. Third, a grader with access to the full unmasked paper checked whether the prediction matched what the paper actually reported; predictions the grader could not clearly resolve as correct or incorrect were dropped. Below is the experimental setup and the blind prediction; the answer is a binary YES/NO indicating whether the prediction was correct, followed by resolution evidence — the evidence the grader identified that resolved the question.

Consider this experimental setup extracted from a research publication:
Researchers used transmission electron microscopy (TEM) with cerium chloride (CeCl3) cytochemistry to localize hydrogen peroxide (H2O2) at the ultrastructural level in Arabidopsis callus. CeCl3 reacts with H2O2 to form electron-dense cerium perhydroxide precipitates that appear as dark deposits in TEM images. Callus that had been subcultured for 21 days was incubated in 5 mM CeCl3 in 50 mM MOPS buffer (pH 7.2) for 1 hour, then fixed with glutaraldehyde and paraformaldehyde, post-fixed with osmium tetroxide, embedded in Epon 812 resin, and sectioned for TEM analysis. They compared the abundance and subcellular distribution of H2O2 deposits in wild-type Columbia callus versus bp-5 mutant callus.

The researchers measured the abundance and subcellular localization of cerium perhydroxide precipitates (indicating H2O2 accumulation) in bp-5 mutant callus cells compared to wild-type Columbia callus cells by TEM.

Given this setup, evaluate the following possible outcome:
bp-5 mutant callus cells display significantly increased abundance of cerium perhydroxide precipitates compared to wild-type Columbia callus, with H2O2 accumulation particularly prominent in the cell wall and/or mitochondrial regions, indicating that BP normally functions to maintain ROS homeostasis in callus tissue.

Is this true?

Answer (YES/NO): NO